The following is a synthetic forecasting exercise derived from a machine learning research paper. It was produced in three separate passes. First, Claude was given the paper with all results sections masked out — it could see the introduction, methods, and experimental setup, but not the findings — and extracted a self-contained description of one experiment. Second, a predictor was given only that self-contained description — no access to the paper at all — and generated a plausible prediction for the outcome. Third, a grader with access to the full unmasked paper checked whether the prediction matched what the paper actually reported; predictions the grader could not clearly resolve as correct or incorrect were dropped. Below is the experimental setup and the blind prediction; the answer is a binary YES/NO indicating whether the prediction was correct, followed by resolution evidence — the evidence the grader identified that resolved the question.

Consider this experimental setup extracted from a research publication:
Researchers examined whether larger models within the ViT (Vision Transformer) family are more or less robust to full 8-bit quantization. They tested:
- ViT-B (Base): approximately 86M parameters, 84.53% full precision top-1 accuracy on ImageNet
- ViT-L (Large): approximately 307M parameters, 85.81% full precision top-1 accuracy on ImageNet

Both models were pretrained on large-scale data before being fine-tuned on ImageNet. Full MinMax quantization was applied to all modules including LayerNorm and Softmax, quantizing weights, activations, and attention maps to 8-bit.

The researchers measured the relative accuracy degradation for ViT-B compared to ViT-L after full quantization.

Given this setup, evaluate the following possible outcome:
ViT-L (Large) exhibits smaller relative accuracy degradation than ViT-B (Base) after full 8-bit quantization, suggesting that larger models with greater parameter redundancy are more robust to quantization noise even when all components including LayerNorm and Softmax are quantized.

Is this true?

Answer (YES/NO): NO